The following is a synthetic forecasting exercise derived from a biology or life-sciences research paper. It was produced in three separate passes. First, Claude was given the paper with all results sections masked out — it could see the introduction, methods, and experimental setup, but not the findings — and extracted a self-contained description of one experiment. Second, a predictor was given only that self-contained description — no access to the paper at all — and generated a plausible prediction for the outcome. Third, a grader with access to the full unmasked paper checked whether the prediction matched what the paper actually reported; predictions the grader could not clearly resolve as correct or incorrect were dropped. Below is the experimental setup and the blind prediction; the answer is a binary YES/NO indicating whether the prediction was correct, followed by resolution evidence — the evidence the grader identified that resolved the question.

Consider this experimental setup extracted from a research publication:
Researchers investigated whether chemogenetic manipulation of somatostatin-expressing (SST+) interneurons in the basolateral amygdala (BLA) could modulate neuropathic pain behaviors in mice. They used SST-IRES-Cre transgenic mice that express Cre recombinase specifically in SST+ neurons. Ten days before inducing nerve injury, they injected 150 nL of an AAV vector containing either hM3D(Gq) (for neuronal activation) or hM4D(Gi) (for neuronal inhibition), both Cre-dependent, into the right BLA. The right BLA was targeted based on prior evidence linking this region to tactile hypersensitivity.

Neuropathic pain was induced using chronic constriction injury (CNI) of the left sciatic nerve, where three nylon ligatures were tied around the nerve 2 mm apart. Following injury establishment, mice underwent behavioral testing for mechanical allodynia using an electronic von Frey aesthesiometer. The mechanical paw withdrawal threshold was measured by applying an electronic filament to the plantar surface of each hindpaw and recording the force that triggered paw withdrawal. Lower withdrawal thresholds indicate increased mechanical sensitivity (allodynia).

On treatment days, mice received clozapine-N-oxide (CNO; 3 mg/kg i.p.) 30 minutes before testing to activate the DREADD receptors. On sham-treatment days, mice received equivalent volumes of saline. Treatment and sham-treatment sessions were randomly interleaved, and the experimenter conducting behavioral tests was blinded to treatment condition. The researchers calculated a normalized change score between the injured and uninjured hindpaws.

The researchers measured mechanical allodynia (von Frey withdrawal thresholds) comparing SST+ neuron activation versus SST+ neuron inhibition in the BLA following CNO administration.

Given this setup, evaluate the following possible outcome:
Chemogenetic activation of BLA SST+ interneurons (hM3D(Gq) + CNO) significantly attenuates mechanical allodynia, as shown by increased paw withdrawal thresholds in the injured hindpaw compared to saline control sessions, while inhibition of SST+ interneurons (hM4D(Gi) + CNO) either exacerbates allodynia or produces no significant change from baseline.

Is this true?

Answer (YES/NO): NO